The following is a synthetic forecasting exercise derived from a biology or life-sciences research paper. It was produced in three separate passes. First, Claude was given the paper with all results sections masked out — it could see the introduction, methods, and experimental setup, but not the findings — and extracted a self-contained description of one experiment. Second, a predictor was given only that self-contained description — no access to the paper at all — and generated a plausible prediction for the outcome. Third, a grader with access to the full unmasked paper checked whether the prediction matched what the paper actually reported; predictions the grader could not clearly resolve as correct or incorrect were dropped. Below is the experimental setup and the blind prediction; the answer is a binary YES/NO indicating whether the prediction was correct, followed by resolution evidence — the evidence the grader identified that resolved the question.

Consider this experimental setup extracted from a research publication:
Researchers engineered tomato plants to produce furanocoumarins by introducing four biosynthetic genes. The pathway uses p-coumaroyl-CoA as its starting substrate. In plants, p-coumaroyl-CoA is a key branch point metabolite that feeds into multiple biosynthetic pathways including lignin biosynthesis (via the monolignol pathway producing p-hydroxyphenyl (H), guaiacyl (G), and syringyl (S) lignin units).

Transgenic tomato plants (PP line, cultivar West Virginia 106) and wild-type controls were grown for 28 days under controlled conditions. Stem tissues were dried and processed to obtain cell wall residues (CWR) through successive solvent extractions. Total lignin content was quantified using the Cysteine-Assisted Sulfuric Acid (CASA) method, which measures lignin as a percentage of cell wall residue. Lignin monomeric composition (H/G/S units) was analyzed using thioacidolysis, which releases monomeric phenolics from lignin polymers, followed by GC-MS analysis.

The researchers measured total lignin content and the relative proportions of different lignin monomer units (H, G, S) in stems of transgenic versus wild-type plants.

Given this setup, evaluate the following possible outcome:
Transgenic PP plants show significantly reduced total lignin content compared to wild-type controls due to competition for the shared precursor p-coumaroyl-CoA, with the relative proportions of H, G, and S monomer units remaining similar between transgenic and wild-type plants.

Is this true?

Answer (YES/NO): NO